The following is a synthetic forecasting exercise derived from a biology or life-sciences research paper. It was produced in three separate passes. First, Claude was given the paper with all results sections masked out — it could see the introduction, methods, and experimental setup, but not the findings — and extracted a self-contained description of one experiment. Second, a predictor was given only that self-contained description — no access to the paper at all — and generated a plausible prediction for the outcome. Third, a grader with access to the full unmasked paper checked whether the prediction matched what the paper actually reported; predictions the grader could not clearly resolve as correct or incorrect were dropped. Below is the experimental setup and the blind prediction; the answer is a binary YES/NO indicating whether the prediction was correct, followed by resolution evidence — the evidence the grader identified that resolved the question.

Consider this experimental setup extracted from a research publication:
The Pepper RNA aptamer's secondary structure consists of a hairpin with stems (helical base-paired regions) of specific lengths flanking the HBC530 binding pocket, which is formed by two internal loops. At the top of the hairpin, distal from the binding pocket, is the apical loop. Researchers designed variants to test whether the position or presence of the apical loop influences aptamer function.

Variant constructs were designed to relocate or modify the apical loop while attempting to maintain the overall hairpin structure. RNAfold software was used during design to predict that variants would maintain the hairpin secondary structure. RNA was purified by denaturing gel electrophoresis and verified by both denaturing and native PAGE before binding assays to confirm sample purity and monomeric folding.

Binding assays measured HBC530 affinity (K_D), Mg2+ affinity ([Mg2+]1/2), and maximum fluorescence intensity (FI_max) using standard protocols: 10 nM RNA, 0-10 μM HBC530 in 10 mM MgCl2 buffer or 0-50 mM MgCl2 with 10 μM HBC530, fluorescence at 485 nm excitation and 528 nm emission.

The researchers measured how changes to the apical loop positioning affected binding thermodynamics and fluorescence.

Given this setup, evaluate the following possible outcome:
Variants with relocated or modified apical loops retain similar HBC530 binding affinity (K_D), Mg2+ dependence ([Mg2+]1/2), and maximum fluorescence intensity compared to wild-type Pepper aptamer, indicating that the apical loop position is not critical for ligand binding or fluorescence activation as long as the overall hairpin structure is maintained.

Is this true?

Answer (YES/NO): NO